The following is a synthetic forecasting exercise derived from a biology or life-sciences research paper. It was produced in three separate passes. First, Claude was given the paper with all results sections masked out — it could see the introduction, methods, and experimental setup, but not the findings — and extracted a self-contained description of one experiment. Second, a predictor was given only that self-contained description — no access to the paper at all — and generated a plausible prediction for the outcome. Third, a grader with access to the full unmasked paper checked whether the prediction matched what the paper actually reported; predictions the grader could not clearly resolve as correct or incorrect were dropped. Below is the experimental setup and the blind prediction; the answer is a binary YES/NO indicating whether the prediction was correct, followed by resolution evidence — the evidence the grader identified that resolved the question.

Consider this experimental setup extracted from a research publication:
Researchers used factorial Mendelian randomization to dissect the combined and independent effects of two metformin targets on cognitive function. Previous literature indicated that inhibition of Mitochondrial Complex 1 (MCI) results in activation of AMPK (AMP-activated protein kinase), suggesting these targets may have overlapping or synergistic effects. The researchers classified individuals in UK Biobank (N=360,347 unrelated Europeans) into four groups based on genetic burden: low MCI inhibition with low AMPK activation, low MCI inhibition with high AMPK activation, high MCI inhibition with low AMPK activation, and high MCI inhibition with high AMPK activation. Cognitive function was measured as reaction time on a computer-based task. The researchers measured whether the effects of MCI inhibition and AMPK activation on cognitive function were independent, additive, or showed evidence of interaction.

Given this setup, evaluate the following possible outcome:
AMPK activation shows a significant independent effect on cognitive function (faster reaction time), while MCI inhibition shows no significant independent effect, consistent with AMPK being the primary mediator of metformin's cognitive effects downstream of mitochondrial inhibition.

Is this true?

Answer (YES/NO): NO